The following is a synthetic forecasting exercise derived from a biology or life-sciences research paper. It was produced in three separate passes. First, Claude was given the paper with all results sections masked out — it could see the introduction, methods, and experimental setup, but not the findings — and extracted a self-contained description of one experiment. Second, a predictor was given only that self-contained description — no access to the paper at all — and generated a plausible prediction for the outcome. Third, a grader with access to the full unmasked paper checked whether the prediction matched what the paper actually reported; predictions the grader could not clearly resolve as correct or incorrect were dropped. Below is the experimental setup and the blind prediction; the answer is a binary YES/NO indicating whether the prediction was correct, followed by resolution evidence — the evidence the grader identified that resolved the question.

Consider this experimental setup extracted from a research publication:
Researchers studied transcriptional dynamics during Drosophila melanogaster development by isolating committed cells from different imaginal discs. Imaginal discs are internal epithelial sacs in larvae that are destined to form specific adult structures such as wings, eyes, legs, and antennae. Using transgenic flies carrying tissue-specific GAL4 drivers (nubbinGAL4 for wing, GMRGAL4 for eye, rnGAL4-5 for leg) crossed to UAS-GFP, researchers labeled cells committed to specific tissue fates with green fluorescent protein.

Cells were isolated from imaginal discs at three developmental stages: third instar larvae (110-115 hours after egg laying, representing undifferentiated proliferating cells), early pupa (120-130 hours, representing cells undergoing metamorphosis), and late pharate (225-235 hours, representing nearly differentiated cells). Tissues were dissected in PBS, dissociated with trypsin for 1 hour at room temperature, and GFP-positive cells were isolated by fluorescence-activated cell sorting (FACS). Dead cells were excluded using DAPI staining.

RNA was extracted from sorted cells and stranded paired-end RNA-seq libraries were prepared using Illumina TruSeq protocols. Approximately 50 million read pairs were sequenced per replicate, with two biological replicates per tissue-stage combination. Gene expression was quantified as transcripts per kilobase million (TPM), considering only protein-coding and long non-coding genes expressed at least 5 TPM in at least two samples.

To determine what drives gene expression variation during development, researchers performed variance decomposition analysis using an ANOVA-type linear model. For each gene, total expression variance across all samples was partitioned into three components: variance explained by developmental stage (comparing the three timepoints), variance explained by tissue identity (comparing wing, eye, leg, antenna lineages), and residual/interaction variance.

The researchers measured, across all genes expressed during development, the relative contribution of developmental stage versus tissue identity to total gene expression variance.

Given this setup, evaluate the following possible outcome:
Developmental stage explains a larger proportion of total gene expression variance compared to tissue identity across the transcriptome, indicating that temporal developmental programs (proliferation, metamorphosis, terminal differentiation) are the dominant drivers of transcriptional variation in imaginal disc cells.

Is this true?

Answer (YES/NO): YES